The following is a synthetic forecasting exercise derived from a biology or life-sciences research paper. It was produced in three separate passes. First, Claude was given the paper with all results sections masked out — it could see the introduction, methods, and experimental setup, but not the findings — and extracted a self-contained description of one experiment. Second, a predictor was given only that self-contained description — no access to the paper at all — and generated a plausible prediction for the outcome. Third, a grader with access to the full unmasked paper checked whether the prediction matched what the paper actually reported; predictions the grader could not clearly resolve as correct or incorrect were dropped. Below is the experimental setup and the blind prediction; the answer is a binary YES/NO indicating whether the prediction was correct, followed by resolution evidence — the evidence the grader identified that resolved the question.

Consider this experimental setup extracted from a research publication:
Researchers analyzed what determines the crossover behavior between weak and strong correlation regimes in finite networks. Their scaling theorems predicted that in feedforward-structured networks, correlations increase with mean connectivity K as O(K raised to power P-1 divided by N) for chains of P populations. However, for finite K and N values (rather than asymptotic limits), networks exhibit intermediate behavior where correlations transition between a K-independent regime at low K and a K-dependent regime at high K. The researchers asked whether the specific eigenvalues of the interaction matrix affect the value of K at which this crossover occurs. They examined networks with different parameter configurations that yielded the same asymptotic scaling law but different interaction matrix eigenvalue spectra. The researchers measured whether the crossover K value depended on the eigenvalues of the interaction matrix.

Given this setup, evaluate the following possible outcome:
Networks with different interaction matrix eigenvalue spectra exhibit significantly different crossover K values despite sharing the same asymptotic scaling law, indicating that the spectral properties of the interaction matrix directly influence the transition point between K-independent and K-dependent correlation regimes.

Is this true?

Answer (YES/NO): YES